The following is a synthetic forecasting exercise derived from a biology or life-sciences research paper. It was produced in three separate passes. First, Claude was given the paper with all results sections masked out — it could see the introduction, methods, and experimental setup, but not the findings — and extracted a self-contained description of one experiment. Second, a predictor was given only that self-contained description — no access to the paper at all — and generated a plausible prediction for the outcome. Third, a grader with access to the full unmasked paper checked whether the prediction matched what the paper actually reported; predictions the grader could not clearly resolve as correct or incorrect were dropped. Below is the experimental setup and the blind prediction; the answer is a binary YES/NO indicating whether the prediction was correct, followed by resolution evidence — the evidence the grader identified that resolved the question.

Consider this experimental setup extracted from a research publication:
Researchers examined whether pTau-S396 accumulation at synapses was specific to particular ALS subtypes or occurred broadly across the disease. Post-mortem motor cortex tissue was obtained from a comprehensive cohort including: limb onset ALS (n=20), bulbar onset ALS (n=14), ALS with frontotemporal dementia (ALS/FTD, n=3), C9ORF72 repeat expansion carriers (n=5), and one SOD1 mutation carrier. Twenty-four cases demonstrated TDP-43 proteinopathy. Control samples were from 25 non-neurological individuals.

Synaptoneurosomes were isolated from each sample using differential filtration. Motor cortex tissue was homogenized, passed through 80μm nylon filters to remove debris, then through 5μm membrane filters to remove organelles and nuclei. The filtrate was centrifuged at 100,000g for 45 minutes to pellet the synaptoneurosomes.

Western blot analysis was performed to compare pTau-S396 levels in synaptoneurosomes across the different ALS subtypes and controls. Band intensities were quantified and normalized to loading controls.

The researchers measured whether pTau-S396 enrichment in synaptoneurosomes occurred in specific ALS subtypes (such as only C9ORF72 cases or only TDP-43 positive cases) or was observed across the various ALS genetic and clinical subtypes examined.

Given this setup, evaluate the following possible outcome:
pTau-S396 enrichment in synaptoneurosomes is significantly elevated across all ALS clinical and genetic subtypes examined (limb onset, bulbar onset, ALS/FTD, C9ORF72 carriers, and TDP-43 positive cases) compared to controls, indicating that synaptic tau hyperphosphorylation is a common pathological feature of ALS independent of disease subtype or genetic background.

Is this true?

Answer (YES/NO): NO